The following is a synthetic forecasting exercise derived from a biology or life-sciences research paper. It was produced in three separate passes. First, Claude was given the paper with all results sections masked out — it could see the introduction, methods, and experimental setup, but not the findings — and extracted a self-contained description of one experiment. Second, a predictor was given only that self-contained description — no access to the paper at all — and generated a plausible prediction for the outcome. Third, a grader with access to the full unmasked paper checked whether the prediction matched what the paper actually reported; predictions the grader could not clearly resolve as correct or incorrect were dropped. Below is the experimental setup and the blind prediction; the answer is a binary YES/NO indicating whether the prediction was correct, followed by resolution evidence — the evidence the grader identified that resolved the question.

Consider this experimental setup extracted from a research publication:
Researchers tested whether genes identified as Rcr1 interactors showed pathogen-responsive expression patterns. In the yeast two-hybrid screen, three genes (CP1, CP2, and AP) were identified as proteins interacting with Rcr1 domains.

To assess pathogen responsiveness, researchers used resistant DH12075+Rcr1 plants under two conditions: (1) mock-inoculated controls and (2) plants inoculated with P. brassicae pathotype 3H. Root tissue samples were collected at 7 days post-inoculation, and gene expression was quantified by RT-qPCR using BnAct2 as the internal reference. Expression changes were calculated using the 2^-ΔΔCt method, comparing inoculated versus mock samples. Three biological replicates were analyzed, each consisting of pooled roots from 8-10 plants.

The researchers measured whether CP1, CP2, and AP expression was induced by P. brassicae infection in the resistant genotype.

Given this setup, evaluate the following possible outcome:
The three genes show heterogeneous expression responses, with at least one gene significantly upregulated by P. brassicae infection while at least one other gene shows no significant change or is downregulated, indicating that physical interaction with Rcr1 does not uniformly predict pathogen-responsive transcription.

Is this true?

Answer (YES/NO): NO